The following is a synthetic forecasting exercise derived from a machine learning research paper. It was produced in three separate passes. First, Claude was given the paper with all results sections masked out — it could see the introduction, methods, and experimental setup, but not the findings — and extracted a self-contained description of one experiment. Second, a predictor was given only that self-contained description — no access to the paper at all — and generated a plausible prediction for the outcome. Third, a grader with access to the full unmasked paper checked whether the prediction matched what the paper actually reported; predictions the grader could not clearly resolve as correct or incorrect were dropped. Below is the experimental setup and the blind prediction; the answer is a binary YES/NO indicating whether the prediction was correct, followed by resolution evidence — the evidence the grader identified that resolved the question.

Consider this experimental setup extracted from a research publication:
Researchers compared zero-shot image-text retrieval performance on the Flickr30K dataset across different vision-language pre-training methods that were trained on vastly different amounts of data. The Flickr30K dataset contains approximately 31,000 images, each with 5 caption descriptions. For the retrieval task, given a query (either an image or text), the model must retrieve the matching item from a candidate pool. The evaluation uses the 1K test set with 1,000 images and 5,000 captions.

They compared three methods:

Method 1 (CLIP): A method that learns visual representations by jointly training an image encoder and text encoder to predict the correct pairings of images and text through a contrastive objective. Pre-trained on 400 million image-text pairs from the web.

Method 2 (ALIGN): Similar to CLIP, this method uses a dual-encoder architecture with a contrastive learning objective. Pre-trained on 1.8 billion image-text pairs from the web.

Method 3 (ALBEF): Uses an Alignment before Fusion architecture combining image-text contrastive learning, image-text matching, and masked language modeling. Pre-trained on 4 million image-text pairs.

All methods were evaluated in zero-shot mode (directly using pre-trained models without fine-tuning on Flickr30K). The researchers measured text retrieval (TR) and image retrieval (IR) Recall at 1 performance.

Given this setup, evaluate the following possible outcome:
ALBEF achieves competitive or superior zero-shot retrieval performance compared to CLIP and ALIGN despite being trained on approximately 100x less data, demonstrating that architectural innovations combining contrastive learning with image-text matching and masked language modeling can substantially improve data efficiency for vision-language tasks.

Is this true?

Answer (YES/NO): NO